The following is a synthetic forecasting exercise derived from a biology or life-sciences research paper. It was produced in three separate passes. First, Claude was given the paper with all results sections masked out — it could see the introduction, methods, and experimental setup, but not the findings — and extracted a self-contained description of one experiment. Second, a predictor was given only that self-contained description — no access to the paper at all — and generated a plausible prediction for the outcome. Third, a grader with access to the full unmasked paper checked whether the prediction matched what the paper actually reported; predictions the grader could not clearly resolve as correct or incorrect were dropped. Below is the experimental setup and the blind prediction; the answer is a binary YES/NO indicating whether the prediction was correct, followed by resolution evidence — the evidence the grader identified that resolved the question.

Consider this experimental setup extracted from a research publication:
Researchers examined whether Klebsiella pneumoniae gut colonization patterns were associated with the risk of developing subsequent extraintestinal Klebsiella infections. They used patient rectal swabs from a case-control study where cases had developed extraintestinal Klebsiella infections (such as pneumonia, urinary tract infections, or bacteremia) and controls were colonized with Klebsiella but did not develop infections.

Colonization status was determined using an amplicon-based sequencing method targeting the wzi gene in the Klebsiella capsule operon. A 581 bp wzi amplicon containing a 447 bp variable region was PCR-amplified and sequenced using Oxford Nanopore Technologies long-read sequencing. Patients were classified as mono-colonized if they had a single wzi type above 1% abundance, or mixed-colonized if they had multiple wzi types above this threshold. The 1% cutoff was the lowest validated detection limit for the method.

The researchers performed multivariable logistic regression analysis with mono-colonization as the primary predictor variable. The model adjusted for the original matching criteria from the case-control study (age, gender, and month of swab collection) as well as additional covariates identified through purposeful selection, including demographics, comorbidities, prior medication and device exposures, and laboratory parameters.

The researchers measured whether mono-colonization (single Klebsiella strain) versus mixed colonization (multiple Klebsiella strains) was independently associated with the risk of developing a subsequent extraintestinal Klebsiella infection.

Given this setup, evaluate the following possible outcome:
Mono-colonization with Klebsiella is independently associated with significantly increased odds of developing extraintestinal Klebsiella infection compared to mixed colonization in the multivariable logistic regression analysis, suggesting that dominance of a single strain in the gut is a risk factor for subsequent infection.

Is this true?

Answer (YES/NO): YES